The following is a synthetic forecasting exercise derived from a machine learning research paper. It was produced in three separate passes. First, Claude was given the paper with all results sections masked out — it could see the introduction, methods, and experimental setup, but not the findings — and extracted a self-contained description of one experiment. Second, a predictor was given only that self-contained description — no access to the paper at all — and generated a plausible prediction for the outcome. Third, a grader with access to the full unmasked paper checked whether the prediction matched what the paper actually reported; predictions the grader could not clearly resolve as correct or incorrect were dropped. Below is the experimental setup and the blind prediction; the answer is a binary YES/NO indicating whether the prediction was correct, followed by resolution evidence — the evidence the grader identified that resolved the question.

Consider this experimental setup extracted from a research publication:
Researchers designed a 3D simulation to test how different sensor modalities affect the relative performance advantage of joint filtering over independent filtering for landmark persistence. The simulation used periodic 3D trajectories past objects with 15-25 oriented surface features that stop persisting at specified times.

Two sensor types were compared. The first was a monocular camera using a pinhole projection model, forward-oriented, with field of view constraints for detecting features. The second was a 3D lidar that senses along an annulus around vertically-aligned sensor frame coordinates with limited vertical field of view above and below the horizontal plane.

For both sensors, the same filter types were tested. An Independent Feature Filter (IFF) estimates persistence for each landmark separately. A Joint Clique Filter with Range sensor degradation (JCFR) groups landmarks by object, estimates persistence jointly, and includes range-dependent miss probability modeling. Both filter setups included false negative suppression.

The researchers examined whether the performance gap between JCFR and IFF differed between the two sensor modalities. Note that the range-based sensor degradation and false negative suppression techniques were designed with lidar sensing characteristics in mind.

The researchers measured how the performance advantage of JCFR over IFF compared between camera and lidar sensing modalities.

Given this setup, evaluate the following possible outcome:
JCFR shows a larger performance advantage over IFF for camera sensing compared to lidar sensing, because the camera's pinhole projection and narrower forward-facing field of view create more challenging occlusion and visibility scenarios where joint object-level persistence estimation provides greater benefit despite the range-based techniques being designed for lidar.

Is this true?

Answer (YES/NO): NO